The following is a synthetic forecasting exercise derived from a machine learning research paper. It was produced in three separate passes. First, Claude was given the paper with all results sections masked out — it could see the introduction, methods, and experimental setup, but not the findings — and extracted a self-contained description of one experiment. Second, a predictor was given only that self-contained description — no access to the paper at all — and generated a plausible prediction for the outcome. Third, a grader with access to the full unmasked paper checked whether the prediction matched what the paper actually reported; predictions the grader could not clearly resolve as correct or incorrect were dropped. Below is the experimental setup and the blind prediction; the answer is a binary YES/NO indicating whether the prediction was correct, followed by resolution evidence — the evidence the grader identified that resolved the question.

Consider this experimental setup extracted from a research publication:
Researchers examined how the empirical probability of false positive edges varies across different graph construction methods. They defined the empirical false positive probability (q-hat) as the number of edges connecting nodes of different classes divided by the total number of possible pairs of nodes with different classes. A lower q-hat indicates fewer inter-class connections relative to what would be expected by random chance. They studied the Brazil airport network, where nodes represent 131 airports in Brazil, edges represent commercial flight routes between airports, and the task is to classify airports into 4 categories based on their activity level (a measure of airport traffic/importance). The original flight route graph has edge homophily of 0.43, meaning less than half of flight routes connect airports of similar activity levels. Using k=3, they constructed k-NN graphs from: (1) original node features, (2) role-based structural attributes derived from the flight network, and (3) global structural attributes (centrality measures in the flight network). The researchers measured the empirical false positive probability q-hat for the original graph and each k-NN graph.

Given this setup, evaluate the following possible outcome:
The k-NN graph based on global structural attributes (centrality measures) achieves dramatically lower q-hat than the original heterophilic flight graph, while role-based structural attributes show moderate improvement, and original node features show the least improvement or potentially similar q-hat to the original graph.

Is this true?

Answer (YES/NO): NO